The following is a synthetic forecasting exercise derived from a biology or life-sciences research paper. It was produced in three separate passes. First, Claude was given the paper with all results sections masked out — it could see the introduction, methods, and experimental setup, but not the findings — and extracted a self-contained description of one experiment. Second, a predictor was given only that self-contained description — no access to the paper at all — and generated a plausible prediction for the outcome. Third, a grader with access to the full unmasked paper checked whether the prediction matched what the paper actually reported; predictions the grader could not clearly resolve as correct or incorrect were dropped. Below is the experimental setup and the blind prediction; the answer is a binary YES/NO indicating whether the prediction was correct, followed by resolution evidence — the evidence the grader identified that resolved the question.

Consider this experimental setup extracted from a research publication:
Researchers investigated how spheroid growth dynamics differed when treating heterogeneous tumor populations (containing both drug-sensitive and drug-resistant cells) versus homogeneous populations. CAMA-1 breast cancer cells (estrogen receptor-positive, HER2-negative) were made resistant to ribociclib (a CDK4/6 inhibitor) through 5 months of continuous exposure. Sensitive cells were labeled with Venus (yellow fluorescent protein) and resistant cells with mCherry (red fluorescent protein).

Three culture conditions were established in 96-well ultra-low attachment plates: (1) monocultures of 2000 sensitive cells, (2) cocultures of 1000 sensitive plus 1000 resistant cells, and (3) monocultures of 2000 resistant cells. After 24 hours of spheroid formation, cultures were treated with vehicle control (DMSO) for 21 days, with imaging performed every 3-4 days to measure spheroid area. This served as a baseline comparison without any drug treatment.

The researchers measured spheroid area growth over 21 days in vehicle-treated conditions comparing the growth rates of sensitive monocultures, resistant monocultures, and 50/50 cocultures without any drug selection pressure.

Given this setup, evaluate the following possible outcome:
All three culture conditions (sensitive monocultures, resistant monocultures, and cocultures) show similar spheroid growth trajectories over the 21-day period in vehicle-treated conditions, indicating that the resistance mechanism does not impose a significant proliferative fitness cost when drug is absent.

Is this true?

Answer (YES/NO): NO